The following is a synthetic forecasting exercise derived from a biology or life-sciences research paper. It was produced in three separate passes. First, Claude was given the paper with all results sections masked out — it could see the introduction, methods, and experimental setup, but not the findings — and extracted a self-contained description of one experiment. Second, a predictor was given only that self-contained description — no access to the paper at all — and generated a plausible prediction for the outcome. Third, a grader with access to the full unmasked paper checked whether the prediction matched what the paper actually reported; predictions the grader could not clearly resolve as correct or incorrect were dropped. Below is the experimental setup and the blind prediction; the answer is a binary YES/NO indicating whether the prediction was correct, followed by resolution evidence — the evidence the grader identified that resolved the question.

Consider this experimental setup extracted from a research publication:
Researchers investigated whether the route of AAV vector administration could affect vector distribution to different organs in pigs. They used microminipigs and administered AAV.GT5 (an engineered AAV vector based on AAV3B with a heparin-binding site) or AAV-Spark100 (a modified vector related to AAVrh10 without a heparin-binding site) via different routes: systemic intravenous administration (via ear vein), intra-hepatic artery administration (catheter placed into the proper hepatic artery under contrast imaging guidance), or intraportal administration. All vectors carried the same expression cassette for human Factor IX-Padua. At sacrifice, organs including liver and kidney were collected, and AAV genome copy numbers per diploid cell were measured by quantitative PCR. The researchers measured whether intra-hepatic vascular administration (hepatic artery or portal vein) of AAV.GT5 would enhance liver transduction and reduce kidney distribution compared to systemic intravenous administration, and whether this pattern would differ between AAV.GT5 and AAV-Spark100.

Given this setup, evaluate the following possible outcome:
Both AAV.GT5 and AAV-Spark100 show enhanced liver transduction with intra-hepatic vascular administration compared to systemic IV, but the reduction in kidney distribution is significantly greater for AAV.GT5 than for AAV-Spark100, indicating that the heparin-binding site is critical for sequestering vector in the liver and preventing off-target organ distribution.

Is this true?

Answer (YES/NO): NO